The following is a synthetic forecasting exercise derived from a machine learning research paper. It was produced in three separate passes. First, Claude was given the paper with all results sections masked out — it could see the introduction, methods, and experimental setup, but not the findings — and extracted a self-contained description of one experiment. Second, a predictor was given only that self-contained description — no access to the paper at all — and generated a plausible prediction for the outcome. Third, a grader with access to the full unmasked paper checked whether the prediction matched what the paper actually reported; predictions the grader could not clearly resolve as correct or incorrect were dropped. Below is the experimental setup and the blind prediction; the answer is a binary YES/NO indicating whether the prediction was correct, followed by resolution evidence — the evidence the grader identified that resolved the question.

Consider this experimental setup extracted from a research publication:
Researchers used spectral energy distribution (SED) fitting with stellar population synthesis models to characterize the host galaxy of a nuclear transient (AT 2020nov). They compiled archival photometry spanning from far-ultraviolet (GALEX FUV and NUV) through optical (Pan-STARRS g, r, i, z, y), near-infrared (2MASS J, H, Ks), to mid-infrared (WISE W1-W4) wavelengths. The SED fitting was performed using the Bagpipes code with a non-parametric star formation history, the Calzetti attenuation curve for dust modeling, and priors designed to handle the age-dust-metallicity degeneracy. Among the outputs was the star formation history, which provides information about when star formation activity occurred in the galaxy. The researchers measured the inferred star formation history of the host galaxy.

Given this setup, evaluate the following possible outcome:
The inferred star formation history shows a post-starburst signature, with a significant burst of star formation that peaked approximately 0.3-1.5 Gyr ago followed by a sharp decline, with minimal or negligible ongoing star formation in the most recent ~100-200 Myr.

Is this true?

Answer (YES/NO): NO